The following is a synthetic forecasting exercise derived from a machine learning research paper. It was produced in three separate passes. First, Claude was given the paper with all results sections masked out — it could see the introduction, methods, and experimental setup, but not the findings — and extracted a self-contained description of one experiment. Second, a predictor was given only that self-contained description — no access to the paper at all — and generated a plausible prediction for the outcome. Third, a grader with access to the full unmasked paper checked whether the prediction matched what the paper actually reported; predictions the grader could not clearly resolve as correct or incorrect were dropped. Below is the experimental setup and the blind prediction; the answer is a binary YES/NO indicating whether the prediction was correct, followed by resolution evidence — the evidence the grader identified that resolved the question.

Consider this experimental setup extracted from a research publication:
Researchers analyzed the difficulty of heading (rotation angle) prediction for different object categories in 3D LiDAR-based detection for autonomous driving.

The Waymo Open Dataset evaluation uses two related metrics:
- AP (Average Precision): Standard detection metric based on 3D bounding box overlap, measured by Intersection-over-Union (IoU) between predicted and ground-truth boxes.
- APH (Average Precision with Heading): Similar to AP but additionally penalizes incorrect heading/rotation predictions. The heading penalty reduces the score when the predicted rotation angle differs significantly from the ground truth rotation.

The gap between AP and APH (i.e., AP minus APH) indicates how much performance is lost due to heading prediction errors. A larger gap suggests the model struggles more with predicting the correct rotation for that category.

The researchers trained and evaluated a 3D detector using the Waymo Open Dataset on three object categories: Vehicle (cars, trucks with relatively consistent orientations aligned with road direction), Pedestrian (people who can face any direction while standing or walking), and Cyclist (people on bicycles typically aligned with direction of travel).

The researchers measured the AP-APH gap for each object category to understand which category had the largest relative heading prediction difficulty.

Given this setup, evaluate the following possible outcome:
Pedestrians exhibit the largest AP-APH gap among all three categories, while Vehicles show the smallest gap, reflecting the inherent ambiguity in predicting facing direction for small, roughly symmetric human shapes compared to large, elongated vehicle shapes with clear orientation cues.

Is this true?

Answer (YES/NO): YES